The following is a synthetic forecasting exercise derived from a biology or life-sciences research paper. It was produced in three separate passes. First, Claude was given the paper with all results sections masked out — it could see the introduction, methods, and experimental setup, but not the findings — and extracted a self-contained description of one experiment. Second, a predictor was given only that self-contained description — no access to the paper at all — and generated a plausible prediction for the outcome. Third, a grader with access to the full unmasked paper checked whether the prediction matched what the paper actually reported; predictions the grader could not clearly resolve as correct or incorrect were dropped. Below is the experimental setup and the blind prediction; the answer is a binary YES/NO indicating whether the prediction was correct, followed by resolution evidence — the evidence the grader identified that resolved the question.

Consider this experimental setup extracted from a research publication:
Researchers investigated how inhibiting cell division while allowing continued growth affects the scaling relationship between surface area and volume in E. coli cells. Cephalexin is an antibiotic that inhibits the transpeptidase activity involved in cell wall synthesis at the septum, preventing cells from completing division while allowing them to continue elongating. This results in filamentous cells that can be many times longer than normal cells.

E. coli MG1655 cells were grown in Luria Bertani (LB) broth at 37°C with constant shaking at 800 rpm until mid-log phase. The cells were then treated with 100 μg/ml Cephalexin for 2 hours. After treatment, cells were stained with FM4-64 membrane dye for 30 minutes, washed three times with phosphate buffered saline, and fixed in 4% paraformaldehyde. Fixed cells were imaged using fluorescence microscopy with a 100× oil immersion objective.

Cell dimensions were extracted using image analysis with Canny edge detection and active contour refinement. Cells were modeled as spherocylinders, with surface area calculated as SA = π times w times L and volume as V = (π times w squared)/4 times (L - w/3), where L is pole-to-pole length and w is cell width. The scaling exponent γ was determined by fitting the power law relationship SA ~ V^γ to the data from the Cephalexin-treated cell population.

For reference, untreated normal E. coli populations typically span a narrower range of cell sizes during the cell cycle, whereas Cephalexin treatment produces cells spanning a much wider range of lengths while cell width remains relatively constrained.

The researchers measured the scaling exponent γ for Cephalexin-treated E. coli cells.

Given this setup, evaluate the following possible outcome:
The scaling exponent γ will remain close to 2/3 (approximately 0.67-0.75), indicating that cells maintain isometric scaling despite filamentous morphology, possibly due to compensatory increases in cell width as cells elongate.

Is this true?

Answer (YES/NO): NO